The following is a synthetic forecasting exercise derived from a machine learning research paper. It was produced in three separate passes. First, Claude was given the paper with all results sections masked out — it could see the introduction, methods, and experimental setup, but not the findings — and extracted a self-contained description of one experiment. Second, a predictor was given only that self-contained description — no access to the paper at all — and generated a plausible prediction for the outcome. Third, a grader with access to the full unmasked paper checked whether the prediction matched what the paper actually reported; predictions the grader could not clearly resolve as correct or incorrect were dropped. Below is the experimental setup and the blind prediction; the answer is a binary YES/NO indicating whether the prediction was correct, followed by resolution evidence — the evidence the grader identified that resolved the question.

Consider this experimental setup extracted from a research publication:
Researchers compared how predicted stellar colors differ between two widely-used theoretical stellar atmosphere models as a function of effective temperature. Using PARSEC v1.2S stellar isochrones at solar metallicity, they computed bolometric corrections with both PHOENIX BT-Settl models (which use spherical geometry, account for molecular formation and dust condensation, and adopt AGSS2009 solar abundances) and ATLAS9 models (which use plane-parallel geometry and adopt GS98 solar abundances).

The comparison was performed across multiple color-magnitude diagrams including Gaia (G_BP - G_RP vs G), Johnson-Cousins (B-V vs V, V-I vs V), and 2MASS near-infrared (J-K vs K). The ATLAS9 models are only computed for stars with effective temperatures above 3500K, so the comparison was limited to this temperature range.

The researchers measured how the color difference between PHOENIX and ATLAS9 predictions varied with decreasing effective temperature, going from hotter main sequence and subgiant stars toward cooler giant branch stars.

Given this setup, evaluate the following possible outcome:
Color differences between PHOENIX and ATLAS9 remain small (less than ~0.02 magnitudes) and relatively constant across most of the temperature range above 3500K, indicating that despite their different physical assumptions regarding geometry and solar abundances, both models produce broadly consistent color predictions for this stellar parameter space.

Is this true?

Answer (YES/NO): NO